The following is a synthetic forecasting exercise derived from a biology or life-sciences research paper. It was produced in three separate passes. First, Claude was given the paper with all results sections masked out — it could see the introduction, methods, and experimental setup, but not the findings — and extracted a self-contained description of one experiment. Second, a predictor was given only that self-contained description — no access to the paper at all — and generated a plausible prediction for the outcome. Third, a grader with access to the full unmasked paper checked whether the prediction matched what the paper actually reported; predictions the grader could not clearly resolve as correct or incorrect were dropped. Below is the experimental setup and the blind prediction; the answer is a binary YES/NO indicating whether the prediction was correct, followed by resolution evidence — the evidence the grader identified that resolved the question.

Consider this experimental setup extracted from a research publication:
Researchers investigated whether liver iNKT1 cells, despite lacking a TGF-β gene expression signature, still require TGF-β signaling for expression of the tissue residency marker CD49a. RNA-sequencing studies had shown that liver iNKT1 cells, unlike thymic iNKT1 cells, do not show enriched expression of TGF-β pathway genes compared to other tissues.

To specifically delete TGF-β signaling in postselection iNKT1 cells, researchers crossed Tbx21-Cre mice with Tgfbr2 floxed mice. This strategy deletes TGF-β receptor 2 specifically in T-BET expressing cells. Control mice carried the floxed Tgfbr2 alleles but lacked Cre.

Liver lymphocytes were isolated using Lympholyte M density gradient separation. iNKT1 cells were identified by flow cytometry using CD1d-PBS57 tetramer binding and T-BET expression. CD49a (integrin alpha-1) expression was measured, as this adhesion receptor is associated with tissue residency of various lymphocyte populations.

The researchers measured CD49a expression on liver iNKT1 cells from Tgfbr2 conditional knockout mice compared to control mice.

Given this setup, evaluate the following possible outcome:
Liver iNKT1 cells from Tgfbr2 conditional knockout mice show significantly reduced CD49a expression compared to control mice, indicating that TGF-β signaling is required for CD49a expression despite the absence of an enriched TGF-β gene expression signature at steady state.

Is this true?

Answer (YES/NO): YES